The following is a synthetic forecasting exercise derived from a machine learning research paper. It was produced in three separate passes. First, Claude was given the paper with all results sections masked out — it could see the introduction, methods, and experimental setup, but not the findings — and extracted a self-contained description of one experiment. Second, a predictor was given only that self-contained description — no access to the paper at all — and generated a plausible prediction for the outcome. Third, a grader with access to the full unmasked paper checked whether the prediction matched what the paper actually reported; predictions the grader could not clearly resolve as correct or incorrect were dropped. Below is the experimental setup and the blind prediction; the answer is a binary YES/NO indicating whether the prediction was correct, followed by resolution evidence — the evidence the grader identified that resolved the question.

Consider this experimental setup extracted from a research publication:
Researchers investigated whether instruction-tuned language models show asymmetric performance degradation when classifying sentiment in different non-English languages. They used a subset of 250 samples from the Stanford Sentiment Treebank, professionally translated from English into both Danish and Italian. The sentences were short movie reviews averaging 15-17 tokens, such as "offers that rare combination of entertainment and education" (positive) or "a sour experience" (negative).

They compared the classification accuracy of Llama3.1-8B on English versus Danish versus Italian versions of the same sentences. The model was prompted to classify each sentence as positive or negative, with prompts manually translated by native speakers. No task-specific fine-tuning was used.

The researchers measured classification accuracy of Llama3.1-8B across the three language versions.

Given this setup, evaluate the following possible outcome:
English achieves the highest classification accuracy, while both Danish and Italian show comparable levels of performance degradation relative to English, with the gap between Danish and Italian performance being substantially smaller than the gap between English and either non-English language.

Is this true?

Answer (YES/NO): NO